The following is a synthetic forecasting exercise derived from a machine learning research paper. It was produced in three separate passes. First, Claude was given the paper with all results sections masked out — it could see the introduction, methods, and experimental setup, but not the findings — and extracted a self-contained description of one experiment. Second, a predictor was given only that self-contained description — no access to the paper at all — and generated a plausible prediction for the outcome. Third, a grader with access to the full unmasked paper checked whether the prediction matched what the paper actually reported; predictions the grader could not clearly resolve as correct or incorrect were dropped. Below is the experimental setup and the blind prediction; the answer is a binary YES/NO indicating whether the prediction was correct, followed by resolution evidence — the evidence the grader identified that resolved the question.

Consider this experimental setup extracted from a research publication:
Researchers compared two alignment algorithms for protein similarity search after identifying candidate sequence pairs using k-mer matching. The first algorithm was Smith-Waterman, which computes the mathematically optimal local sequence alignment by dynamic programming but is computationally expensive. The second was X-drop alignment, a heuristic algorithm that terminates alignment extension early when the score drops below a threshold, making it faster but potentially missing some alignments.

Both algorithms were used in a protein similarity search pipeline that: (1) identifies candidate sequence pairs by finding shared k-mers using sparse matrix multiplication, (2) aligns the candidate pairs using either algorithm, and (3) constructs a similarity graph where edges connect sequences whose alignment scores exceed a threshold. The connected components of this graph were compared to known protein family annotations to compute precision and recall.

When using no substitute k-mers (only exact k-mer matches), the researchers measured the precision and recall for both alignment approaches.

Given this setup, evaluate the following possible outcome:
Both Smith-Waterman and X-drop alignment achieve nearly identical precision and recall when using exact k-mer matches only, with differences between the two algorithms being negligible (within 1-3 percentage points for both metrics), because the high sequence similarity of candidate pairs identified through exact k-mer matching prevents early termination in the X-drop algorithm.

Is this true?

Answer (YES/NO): YES